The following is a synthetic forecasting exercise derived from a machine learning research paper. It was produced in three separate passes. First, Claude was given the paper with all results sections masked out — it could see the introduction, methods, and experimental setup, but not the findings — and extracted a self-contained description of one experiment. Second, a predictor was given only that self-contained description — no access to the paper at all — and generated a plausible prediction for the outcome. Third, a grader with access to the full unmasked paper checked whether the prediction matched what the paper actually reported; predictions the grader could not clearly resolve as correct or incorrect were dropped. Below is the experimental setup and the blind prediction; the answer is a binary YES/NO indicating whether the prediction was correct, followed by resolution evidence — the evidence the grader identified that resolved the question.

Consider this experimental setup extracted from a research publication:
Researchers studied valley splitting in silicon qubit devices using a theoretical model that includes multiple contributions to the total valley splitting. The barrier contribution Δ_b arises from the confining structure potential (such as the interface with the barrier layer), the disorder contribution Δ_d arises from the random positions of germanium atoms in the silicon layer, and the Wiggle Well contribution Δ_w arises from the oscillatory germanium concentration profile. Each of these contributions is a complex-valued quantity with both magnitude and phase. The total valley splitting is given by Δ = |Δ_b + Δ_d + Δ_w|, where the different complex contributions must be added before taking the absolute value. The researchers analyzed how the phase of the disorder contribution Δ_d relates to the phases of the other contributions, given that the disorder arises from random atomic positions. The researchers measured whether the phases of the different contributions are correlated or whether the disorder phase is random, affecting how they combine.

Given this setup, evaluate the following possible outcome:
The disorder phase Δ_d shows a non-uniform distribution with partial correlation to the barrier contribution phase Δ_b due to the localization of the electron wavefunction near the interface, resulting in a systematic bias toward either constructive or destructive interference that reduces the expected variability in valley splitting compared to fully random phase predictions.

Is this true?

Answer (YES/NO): NO